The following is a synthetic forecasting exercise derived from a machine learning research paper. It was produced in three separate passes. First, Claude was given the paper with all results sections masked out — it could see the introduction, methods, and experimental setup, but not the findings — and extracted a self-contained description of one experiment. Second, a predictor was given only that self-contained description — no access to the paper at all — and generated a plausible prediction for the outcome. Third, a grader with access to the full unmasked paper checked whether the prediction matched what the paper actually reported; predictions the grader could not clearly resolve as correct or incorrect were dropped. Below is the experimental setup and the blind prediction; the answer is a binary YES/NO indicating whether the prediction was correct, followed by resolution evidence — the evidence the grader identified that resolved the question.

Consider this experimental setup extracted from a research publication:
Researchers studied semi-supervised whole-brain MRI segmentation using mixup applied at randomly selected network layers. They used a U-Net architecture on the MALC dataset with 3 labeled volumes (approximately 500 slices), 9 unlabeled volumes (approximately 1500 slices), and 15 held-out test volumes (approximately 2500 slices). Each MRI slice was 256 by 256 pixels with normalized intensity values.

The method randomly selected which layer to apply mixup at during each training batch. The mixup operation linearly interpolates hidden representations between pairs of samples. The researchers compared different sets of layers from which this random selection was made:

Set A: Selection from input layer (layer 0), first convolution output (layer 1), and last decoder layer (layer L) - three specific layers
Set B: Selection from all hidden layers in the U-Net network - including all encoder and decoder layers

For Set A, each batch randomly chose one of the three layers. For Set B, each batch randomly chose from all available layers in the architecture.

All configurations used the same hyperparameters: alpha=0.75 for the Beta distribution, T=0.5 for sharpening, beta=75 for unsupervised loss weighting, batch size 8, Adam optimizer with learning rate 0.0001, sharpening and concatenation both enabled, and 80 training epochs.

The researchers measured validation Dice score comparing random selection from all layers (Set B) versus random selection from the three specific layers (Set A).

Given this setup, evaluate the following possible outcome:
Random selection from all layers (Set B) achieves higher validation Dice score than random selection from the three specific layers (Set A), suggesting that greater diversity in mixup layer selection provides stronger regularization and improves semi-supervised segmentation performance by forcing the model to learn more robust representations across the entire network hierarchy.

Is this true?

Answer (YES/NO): NO